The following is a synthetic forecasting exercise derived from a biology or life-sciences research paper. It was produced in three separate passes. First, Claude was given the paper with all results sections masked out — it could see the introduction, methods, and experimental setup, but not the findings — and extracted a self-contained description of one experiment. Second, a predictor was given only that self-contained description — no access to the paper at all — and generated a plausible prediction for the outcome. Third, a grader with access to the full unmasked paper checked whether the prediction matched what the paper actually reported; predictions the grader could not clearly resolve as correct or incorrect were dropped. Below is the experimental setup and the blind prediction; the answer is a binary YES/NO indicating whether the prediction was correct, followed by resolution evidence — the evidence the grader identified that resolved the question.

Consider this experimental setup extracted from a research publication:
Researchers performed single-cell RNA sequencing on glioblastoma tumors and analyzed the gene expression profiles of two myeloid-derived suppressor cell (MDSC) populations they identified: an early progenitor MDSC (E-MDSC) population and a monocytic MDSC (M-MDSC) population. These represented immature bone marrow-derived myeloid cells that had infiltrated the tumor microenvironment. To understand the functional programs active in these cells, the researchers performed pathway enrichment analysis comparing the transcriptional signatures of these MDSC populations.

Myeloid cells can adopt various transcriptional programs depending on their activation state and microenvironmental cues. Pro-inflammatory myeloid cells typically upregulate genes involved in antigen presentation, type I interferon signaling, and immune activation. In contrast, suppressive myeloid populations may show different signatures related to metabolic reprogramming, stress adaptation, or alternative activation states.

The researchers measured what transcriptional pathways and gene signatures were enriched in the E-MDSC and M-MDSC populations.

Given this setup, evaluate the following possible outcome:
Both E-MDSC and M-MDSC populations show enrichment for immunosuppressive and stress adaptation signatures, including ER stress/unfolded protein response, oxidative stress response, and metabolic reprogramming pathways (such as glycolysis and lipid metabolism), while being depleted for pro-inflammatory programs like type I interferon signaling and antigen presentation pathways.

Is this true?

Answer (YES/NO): NO